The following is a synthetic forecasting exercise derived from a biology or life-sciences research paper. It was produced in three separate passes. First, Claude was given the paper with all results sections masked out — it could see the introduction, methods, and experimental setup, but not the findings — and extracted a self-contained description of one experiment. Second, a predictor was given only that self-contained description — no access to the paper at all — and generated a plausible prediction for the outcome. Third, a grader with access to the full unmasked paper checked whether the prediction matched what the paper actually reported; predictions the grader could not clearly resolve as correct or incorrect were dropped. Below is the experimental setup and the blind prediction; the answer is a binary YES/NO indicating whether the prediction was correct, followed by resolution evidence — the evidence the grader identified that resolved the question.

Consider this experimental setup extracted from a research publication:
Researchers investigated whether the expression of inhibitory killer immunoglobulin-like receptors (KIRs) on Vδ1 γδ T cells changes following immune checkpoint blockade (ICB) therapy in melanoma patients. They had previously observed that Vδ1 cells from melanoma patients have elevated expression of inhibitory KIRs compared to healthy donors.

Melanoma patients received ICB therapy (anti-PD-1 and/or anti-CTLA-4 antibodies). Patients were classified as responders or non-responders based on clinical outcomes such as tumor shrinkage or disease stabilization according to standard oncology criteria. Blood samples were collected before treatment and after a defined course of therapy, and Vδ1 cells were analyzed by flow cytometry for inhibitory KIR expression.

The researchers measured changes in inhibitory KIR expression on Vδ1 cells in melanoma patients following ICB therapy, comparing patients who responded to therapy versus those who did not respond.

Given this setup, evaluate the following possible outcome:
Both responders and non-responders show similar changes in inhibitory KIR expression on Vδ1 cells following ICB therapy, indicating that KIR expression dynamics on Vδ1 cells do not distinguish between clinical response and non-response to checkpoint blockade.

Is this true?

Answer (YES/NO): NO